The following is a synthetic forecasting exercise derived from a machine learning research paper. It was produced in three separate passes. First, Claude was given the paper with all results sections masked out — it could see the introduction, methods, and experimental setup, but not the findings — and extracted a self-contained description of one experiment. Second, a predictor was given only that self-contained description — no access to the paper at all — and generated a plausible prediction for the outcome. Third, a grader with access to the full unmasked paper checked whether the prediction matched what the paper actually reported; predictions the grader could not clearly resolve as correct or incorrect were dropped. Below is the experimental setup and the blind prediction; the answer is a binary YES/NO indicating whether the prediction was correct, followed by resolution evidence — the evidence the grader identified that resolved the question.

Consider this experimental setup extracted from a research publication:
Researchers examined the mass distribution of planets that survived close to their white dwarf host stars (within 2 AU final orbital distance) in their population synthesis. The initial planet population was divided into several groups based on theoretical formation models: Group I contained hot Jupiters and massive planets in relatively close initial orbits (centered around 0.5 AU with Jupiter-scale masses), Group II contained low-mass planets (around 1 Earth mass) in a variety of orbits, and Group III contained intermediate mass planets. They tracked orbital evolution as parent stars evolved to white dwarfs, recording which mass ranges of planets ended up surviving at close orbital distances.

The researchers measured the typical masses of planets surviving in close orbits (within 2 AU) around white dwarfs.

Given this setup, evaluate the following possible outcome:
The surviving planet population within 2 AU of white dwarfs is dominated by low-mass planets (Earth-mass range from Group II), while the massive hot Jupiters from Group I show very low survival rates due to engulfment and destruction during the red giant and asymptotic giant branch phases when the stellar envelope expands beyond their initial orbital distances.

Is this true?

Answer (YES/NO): YES